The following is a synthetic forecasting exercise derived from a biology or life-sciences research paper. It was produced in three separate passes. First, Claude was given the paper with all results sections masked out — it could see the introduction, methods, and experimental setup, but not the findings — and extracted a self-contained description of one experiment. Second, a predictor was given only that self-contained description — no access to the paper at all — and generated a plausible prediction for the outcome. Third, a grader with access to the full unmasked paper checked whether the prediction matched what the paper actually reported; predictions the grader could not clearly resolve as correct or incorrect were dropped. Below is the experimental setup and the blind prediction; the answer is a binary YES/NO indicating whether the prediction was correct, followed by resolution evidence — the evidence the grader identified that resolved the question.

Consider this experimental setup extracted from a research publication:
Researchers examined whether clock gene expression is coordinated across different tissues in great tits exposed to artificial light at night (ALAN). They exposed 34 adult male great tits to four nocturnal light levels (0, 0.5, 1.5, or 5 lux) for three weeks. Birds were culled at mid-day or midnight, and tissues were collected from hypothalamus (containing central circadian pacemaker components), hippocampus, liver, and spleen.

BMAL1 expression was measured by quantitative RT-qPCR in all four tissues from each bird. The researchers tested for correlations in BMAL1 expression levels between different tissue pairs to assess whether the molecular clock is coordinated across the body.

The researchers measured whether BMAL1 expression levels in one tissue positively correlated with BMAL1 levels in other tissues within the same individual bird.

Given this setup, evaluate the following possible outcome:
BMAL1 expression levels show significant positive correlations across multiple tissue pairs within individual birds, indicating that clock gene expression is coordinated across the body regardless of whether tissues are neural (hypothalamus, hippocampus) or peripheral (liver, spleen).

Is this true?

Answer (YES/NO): YES